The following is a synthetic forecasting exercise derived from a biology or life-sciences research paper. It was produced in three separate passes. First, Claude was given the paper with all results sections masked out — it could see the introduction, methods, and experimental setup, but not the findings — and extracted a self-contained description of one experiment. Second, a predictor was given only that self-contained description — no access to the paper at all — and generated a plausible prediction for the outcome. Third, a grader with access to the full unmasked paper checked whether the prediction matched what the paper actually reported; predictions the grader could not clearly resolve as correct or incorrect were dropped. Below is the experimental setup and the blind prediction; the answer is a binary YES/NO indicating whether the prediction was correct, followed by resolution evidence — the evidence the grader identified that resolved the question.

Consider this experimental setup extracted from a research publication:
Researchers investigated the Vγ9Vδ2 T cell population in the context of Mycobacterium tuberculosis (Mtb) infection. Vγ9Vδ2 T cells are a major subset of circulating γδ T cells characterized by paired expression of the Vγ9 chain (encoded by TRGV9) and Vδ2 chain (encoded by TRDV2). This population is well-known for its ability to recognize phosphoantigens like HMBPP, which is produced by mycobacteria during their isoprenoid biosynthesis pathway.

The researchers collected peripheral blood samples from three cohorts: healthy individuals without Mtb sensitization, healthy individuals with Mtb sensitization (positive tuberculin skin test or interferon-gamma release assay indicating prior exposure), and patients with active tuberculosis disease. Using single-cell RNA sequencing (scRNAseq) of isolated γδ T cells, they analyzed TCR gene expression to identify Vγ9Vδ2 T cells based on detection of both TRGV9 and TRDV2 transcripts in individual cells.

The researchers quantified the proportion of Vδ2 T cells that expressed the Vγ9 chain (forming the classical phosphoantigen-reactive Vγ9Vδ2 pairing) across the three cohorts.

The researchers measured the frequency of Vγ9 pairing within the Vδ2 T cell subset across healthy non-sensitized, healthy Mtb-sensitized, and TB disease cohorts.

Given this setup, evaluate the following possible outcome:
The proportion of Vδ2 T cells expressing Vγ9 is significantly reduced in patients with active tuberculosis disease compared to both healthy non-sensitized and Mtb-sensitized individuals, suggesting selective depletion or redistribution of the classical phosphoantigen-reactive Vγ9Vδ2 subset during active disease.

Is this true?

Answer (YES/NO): NO